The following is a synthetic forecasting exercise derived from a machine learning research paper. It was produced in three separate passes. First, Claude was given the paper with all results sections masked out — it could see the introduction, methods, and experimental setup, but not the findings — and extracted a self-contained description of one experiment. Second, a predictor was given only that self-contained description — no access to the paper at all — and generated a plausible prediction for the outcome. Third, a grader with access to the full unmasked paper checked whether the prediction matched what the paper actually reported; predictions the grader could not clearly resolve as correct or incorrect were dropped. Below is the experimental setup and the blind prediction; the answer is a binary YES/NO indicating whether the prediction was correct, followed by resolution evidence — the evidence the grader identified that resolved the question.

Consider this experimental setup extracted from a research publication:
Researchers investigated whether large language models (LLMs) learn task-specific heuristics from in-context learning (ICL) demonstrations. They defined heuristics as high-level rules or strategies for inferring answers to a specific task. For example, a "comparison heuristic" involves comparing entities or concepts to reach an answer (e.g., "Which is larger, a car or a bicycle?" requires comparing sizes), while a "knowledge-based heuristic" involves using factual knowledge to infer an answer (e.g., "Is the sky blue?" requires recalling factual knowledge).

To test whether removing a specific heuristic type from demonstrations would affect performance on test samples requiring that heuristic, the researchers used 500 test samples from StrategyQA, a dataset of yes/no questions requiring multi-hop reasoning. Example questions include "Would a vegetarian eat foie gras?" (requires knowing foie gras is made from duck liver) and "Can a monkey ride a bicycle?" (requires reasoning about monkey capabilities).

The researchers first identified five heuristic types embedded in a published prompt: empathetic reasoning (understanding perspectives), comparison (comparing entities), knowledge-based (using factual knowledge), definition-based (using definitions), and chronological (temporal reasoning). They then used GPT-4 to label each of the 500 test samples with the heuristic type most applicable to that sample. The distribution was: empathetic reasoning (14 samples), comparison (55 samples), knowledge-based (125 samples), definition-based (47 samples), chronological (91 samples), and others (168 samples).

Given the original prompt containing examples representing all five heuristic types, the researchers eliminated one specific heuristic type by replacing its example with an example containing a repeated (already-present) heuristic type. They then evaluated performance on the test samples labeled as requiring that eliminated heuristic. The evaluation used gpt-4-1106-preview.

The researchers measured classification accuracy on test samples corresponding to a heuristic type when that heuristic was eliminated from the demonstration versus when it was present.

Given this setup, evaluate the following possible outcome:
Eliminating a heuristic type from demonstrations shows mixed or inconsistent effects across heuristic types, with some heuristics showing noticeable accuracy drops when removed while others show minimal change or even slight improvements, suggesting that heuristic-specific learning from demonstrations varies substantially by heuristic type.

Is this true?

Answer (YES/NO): NO